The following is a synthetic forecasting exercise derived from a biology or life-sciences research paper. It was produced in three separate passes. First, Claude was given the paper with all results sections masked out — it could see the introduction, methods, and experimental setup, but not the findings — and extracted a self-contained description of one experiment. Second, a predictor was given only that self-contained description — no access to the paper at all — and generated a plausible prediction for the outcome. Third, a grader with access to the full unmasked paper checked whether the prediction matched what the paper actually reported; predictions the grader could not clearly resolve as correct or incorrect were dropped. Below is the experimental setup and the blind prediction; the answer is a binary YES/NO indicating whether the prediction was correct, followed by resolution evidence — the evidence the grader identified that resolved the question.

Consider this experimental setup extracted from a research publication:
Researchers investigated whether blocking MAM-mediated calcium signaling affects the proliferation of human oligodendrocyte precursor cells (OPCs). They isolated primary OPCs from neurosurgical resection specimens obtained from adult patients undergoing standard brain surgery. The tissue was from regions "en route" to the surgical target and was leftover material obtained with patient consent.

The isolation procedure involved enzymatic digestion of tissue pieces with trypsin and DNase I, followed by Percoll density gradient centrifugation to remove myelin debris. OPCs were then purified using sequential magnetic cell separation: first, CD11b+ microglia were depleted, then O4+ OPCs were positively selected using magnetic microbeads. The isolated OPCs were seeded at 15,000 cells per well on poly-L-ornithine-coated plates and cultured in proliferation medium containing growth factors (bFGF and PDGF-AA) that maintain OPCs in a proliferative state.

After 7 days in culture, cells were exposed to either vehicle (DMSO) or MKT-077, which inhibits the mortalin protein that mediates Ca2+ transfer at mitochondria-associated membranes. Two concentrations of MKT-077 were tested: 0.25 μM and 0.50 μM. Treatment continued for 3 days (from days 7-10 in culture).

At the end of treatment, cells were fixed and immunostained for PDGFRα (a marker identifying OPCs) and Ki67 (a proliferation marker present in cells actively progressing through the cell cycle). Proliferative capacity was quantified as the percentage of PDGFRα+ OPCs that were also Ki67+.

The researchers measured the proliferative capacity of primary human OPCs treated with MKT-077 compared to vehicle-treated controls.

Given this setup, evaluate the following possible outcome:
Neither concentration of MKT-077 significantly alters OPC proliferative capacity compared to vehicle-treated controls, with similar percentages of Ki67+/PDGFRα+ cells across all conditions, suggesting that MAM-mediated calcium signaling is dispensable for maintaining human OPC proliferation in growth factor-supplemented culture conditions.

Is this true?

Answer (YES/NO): NO